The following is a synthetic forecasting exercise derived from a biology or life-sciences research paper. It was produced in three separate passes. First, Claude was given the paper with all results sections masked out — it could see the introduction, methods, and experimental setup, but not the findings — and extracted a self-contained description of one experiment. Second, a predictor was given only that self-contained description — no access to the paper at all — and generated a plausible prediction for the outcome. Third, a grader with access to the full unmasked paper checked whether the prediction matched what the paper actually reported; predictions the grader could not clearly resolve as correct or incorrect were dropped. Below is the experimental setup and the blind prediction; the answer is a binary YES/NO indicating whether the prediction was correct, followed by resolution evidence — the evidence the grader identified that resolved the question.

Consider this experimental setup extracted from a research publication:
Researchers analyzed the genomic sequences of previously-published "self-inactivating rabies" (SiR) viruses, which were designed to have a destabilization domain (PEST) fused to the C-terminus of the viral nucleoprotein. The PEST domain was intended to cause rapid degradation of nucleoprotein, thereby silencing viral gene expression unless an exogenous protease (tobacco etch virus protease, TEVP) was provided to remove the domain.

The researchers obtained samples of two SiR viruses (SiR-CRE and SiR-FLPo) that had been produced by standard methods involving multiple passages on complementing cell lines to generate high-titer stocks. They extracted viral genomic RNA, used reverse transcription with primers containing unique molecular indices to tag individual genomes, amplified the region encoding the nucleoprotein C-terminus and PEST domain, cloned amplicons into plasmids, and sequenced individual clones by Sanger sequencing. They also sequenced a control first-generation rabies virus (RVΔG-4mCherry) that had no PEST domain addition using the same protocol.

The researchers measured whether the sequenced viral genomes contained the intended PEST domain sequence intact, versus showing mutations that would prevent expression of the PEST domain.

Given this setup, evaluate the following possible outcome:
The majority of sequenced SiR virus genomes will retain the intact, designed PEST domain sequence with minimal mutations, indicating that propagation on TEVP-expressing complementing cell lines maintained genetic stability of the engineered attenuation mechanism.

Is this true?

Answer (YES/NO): NO